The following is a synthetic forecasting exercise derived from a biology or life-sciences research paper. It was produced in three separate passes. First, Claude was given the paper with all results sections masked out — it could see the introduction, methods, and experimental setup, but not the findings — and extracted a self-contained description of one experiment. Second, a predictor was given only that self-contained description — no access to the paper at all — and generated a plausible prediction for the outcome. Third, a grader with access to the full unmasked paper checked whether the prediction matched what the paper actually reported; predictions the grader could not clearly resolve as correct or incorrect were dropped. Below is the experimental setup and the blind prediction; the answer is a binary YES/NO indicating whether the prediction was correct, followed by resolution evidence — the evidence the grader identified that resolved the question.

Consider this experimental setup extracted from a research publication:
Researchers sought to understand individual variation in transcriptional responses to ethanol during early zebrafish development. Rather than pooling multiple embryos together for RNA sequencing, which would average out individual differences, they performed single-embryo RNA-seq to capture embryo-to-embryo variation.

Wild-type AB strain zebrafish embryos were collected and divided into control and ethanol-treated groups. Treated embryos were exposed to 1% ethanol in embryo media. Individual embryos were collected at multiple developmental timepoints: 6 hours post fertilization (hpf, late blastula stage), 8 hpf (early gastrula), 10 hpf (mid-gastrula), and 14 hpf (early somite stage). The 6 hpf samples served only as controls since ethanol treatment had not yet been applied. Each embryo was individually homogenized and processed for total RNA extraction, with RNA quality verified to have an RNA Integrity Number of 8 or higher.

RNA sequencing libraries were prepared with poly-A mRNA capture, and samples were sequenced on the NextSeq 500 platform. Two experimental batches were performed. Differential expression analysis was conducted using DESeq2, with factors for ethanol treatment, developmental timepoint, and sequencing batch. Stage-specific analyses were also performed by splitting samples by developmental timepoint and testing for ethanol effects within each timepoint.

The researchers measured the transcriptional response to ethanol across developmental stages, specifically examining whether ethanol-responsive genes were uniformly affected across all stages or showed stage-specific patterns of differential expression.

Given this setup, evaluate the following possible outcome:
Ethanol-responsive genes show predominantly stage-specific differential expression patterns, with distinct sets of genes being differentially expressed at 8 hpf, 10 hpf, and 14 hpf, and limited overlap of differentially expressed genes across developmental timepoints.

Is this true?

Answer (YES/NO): YES